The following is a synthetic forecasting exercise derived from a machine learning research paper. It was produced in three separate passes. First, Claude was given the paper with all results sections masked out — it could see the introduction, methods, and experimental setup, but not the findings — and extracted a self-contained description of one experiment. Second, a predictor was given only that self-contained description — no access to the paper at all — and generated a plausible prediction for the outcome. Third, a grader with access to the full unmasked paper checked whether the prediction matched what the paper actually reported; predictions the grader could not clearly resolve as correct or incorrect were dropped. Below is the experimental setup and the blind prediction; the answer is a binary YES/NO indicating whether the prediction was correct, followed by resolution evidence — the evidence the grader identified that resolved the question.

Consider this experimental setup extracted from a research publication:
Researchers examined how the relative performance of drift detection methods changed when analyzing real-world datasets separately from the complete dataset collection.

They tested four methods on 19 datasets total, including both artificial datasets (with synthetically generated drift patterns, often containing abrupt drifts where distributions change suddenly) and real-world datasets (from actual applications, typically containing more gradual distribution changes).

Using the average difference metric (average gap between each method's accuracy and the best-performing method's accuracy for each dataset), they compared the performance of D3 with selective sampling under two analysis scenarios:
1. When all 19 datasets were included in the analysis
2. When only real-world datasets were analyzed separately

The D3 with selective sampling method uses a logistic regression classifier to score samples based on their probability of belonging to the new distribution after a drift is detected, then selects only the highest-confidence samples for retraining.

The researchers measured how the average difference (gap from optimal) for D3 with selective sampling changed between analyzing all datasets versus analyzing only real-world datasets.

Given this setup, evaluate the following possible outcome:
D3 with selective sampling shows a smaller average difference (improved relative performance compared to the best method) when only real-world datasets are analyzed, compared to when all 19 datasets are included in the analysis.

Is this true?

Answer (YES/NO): YES